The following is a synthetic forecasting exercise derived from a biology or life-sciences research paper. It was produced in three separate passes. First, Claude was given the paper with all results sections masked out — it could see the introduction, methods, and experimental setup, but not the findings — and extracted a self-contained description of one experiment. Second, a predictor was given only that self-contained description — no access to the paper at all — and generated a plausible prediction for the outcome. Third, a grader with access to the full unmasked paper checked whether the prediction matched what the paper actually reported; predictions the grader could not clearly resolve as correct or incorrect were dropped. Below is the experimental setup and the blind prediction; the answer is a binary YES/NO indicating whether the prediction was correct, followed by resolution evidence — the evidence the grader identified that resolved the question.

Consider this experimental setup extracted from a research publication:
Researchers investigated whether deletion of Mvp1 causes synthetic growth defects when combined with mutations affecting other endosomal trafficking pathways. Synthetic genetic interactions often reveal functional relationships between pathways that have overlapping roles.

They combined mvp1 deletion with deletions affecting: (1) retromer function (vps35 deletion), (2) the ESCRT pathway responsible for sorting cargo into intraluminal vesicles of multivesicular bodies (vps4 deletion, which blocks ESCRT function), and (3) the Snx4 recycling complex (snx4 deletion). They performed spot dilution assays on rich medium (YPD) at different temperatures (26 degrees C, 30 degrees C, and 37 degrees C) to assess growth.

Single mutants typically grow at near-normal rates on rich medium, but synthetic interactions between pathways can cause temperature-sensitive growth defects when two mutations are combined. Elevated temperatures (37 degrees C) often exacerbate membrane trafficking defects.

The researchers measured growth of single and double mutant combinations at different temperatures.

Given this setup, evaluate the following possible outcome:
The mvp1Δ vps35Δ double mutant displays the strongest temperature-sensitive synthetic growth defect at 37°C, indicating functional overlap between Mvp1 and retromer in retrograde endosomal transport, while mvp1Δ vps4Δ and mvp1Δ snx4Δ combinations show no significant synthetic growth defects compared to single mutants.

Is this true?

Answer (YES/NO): NO